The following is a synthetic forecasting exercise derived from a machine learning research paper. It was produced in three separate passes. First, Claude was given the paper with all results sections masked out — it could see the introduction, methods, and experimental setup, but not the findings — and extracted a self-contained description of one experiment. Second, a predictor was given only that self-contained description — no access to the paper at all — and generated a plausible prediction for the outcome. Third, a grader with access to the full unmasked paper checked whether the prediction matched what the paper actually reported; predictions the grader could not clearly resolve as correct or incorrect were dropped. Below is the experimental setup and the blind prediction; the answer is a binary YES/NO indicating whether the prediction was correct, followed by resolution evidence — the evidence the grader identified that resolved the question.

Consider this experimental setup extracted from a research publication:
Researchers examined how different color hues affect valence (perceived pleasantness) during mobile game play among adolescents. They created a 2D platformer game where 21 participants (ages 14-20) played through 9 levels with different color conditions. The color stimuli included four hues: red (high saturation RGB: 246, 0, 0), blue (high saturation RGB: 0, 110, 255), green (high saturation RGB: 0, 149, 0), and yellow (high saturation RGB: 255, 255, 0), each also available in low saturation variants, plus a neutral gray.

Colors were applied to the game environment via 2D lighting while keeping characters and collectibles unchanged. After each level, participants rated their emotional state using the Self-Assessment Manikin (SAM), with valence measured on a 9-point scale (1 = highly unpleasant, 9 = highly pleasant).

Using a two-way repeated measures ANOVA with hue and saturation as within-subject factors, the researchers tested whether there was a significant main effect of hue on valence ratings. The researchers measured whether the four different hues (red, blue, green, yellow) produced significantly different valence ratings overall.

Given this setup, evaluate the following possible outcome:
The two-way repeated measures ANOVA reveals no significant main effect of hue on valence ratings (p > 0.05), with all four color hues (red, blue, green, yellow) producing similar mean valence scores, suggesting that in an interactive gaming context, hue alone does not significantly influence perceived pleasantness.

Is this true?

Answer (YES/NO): YES